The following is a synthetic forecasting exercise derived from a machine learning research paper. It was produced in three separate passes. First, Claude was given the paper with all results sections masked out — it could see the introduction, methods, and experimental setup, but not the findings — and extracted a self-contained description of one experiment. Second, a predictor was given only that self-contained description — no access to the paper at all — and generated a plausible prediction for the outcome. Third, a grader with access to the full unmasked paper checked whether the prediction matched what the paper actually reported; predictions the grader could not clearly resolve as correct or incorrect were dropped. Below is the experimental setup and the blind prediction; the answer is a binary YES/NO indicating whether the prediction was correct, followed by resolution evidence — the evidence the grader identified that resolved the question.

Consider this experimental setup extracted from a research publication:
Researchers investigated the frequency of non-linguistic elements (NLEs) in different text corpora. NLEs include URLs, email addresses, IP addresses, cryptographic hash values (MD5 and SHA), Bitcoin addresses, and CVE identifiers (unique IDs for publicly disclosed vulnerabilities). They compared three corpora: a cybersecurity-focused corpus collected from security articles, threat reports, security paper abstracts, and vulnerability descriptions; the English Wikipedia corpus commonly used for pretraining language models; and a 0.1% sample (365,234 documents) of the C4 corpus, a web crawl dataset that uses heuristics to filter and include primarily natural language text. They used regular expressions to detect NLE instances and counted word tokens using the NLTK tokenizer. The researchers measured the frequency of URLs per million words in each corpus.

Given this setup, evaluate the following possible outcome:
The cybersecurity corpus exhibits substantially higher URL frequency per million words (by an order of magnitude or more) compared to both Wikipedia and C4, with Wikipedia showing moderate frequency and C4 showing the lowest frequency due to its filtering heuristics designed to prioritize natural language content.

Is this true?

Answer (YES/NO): NO